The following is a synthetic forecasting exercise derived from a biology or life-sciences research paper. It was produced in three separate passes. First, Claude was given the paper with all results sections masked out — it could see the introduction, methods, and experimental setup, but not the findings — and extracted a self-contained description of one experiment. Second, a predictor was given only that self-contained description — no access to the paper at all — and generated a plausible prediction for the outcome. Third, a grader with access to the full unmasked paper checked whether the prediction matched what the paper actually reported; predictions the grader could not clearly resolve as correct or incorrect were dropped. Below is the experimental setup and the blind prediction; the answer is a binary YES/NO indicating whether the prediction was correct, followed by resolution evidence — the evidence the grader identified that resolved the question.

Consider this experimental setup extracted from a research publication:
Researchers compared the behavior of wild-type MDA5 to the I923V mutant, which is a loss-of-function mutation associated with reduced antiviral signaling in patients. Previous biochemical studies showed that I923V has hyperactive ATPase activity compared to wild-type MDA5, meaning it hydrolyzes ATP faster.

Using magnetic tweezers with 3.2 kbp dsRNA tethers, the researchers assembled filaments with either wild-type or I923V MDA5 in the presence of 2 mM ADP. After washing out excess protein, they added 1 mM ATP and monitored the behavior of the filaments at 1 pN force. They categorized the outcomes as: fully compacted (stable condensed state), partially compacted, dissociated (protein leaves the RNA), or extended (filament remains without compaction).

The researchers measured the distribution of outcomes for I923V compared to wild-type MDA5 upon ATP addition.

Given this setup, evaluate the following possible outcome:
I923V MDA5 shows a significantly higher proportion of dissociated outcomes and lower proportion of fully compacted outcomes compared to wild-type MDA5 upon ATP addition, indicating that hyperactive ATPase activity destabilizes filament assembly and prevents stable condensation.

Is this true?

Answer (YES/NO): NO